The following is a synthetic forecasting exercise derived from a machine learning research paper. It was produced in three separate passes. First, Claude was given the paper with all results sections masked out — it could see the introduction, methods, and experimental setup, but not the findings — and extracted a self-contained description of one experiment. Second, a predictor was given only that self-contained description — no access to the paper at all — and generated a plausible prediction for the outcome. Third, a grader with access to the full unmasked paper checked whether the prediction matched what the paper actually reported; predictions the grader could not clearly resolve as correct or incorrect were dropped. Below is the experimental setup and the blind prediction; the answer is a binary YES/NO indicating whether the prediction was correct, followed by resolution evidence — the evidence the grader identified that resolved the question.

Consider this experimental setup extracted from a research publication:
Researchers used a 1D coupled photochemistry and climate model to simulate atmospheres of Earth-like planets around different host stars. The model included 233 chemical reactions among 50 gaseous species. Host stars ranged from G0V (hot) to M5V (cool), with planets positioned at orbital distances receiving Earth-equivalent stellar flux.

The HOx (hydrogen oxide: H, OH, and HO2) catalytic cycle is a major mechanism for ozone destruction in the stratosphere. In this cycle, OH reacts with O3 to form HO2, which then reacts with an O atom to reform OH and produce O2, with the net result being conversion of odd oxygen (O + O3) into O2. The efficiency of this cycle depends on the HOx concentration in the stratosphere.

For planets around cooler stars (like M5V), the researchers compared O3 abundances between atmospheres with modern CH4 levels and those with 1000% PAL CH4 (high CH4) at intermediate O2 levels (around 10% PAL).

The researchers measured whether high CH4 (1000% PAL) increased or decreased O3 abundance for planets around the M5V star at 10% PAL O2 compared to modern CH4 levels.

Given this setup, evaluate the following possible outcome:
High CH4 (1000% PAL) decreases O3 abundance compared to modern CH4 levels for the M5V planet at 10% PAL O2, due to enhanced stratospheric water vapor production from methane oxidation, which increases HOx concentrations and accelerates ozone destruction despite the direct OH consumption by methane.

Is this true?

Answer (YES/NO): YES